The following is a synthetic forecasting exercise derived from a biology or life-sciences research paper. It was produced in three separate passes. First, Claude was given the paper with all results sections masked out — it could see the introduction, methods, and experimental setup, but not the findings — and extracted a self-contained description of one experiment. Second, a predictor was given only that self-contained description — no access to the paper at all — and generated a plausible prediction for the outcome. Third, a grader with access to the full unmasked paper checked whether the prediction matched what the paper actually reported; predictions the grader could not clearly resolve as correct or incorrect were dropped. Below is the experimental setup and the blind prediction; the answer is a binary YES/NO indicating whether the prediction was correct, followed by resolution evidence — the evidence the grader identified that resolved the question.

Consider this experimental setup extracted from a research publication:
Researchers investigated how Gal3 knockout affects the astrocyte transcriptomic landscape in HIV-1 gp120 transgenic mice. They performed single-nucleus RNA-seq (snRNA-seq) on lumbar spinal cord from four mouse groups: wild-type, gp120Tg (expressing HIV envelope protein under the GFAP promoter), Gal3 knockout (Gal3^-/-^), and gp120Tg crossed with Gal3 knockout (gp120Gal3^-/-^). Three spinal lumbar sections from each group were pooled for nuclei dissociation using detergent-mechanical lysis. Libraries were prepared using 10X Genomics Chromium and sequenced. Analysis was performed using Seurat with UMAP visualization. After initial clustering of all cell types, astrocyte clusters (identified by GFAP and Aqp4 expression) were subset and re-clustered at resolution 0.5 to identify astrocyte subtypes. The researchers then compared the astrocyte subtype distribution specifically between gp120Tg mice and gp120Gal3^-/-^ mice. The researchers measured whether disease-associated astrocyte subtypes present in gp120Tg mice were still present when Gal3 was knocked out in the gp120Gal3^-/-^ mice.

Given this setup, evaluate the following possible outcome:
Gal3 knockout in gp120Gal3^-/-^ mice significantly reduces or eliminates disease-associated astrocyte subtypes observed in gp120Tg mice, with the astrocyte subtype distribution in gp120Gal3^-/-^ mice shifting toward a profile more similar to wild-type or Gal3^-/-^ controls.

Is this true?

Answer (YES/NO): YES